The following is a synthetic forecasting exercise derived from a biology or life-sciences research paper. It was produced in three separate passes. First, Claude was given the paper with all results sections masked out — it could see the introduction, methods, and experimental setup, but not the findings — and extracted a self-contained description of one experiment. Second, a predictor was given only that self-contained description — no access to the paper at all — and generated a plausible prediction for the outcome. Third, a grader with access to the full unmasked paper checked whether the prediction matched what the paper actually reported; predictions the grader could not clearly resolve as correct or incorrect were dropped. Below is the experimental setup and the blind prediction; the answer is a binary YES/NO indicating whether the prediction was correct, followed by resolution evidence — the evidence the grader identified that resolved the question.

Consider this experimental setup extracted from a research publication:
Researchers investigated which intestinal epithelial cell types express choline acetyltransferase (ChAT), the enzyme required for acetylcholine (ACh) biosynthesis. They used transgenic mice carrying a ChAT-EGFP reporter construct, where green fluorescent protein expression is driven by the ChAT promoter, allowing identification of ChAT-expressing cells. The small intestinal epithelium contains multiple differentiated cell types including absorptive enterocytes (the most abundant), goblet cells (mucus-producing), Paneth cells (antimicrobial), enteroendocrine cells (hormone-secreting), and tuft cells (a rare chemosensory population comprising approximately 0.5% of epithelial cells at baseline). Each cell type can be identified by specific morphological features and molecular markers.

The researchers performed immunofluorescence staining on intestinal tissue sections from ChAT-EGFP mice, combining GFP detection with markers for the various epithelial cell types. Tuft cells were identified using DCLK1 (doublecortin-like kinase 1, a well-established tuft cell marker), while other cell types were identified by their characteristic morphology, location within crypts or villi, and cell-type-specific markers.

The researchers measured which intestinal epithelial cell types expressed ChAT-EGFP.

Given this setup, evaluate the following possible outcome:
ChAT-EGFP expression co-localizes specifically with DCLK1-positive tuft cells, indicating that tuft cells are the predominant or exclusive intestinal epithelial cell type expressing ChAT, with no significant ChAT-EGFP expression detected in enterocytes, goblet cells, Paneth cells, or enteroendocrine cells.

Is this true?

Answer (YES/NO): YES